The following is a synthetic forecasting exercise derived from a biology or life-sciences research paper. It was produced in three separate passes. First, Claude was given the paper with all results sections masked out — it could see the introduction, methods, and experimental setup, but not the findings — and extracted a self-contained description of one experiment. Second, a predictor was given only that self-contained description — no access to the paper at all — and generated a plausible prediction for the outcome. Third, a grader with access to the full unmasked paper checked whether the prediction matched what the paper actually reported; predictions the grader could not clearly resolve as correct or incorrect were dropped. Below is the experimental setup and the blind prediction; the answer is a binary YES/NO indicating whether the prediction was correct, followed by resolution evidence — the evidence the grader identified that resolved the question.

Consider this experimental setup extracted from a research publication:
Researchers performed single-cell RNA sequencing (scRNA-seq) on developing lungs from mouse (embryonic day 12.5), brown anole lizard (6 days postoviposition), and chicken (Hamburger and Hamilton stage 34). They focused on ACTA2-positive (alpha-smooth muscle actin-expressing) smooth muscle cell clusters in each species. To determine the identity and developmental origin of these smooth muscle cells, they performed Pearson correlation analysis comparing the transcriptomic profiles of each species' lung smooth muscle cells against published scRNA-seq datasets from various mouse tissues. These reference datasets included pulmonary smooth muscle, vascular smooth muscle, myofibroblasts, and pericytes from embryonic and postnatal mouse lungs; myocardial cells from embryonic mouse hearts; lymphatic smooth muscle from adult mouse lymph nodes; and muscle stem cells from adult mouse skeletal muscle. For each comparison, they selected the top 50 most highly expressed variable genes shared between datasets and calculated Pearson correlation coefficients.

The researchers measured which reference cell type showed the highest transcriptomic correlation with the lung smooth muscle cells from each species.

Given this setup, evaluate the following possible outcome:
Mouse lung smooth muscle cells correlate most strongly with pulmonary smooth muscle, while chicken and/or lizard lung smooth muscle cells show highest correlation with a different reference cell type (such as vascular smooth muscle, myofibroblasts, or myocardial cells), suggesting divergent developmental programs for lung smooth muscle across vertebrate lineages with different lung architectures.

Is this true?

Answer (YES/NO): YES